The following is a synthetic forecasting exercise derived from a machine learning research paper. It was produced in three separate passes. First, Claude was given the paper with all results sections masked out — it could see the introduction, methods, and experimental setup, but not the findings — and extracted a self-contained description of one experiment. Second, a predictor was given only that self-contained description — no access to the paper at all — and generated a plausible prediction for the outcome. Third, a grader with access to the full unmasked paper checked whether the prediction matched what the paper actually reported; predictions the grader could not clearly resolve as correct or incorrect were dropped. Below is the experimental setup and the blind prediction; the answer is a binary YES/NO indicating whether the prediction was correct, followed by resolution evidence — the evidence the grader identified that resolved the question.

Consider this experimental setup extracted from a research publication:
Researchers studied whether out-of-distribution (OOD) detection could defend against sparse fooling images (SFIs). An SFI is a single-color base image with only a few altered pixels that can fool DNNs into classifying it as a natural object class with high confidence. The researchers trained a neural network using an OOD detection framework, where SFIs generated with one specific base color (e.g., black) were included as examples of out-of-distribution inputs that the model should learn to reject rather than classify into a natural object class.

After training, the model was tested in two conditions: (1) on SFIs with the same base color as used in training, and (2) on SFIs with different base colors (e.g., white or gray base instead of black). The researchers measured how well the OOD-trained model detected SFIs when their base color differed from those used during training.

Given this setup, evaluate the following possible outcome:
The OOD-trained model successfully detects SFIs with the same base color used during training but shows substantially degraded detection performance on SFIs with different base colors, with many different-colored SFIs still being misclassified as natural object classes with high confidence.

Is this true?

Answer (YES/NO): YES